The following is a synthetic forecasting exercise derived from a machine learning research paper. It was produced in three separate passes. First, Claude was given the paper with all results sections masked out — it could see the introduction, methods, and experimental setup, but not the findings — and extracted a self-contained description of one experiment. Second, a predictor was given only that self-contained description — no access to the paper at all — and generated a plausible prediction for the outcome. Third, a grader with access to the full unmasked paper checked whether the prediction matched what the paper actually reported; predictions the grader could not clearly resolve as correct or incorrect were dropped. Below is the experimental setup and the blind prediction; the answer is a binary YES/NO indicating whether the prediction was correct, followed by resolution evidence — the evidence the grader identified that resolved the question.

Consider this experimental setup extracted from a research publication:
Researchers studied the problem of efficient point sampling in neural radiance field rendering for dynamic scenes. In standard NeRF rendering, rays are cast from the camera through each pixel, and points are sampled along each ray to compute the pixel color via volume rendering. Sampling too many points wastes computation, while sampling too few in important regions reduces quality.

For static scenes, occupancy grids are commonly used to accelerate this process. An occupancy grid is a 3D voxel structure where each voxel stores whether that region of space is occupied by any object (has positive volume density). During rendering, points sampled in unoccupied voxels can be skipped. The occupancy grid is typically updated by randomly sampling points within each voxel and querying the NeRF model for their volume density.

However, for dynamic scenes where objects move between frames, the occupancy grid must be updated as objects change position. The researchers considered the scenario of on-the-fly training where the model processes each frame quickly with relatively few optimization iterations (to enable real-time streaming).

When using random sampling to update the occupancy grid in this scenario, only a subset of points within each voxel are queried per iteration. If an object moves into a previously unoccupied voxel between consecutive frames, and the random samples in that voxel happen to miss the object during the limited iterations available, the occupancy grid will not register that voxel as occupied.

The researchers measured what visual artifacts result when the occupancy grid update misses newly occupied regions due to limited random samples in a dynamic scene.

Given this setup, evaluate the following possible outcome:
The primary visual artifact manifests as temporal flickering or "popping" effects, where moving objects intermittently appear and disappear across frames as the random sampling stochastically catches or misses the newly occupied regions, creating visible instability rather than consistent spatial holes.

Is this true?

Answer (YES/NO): NO